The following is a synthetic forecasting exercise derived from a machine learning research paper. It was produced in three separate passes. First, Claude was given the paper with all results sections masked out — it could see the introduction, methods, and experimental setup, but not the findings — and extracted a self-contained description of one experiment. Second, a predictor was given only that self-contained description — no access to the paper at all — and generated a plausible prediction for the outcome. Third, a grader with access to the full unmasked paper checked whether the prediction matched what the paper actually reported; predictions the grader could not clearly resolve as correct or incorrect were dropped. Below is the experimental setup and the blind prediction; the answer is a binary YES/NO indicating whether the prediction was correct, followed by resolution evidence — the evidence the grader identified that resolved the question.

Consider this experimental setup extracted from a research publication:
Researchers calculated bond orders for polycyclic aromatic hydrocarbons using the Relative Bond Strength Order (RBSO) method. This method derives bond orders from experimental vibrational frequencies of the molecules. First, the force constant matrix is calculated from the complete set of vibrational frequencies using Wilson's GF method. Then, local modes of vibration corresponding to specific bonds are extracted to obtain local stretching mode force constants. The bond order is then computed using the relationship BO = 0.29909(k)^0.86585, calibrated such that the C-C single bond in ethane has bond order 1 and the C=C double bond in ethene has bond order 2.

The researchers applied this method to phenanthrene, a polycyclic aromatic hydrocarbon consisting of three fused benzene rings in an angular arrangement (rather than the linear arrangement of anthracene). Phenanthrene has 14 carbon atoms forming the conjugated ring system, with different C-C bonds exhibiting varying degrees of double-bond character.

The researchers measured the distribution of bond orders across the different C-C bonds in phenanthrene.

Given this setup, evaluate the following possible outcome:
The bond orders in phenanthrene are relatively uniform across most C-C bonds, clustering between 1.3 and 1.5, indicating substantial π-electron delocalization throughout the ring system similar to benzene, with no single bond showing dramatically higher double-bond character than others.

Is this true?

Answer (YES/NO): NO